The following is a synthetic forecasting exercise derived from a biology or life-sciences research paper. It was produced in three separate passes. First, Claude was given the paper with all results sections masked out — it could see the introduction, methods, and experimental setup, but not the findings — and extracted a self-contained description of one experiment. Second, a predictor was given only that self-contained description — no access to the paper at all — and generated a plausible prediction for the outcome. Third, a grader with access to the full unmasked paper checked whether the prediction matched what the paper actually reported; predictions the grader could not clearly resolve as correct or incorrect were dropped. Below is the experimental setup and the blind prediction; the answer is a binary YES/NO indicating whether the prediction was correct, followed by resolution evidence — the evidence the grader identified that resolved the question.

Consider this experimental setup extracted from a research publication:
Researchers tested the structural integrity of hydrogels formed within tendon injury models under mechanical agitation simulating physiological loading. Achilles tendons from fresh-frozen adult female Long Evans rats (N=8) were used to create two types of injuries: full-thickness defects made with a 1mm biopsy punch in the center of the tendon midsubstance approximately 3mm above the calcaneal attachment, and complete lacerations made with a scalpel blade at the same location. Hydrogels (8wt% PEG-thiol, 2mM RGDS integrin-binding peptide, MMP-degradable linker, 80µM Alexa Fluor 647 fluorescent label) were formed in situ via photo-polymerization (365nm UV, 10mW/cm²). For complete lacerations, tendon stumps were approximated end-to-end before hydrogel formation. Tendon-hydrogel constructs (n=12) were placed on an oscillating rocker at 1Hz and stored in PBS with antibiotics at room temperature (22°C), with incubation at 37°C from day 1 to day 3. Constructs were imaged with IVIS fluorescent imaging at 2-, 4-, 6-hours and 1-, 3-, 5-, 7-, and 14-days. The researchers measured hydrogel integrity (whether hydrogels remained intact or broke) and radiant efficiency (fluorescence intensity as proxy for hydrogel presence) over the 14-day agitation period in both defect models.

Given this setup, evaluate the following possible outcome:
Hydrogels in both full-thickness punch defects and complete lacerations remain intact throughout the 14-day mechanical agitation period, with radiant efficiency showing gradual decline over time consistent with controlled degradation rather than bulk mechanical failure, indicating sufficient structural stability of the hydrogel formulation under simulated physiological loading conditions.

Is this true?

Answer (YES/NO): NO